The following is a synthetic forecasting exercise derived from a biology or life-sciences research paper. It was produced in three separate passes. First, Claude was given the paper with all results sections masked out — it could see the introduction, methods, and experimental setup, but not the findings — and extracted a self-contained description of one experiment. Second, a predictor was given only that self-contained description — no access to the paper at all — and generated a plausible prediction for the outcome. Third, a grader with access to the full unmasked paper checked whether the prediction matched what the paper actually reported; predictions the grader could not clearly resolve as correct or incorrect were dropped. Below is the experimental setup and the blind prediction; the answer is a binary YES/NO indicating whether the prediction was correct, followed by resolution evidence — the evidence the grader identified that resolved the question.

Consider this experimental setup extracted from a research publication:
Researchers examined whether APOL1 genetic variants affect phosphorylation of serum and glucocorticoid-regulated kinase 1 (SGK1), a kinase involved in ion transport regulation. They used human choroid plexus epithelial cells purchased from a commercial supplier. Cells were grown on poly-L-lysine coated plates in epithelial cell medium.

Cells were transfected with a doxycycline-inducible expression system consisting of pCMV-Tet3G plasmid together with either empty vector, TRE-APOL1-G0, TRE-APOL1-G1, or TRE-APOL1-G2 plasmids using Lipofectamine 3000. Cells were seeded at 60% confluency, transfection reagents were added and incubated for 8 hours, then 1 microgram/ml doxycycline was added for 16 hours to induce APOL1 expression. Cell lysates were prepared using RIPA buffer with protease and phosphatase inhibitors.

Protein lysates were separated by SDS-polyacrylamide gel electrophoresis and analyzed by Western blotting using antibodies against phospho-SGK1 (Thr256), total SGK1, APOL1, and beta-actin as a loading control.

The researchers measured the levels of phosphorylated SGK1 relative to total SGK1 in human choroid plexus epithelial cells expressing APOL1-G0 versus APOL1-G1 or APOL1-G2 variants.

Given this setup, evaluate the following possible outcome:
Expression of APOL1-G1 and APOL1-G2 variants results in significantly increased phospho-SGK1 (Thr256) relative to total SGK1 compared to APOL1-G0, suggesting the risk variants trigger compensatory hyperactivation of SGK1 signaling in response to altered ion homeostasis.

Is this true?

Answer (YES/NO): NO